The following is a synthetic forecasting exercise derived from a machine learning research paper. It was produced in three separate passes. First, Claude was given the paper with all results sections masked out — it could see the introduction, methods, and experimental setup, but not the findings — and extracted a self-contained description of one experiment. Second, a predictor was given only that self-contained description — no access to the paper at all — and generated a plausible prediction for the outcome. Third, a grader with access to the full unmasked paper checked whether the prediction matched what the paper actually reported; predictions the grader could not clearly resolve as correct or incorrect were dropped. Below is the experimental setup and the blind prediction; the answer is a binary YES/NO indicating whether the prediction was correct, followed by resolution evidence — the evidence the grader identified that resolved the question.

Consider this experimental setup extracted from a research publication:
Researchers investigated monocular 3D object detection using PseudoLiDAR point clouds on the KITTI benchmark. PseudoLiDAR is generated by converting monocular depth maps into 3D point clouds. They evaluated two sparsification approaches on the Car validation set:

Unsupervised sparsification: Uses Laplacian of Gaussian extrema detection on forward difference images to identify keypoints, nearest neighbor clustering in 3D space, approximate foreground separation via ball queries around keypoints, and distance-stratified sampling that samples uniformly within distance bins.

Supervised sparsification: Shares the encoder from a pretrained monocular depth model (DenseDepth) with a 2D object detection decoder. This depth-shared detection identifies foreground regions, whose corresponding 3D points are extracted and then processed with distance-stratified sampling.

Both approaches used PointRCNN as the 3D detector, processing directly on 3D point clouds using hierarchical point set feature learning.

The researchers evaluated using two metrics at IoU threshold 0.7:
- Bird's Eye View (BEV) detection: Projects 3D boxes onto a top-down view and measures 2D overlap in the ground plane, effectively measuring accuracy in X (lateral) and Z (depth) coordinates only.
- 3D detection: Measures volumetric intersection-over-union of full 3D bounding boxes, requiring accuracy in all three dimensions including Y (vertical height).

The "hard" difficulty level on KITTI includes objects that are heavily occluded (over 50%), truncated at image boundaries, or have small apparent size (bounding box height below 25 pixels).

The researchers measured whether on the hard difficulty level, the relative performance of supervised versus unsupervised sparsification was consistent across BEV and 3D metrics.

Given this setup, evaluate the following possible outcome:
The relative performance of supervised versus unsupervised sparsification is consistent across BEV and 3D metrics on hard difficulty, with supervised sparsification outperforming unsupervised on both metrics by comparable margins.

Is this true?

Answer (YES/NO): NO